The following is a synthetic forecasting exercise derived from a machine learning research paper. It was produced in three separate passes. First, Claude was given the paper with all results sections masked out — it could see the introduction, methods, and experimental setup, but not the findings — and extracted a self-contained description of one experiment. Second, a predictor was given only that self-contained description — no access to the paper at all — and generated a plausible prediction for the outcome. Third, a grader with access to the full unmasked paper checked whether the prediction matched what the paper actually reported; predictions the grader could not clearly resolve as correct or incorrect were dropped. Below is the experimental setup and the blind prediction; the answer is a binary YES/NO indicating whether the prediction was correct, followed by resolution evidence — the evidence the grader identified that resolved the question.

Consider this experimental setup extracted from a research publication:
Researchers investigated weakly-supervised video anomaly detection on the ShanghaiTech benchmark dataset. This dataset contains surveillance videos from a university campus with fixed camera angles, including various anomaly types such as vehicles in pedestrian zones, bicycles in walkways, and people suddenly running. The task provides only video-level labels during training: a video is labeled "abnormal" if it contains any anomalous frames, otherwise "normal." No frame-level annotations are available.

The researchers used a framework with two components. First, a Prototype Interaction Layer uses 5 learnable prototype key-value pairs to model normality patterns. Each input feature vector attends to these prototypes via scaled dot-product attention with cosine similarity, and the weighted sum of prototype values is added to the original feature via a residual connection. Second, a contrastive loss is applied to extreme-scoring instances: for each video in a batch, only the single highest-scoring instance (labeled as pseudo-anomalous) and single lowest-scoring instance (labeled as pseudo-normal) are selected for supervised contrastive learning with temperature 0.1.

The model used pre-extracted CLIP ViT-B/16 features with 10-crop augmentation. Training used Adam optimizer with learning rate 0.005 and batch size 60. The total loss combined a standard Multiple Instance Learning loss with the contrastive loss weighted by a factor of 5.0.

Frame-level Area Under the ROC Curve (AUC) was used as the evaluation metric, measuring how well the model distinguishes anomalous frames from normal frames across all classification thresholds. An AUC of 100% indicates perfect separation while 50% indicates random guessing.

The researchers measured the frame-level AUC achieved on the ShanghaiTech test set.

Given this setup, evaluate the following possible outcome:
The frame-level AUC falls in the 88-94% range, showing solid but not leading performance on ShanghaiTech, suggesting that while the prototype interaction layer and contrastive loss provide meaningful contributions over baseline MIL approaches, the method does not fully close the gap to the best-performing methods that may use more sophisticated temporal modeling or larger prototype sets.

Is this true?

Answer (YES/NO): NO